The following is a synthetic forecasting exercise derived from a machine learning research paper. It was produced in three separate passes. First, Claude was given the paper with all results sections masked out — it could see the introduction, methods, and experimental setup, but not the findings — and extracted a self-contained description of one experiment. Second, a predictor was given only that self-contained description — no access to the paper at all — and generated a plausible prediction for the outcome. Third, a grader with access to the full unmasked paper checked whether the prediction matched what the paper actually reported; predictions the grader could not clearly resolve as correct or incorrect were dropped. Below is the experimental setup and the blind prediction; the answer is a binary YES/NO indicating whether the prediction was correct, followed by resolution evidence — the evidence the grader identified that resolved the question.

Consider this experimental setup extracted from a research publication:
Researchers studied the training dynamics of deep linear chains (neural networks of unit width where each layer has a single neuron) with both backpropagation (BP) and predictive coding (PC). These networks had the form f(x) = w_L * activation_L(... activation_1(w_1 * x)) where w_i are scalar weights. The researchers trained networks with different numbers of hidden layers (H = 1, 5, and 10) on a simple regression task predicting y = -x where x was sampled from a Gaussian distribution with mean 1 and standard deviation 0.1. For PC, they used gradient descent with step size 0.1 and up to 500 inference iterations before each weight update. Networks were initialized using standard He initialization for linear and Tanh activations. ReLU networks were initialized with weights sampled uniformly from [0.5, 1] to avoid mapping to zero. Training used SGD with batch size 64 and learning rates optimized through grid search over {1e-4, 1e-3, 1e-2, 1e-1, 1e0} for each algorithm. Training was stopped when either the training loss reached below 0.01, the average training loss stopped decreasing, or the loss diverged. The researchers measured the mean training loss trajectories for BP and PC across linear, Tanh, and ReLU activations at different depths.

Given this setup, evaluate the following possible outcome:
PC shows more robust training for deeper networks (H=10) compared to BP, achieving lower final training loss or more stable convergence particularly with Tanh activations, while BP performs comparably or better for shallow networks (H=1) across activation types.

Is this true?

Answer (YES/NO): NO